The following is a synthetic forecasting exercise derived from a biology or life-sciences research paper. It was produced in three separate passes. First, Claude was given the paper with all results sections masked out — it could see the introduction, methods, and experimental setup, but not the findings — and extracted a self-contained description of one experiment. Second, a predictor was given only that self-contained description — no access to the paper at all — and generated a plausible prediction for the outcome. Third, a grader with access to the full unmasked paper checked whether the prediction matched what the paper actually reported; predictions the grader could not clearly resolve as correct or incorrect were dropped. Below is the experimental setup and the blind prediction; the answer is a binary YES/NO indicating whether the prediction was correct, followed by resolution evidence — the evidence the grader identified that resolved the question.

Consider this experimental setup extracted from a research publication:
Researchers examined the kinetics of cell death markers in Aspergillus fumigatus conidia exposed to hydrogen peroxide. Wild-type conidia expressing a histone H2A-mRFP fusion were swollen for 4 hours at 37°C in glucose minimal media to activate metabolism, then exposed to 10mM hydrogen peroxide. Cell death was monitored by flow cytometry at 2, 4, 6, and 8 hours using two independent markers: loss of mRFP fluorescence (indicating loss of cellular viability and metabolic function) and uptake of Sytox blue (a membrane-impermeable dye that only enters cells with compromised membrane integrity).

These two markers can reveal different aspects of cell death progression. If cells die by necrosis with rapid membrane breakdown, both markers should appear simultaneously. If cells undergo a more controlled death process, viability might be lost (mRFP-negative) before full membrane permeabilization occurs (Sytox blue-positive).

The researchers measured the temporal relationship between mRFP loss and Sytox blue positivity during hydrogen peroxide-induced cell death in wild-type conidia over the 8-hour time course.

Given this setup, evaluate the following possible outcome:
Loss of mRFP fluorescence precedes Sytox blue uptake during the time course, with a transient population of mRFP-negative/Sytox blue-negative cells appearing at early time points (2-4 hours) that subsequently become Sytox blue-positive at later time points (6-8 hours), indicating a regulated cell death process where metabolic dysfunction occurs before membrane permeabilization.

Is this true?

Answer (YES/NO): NO